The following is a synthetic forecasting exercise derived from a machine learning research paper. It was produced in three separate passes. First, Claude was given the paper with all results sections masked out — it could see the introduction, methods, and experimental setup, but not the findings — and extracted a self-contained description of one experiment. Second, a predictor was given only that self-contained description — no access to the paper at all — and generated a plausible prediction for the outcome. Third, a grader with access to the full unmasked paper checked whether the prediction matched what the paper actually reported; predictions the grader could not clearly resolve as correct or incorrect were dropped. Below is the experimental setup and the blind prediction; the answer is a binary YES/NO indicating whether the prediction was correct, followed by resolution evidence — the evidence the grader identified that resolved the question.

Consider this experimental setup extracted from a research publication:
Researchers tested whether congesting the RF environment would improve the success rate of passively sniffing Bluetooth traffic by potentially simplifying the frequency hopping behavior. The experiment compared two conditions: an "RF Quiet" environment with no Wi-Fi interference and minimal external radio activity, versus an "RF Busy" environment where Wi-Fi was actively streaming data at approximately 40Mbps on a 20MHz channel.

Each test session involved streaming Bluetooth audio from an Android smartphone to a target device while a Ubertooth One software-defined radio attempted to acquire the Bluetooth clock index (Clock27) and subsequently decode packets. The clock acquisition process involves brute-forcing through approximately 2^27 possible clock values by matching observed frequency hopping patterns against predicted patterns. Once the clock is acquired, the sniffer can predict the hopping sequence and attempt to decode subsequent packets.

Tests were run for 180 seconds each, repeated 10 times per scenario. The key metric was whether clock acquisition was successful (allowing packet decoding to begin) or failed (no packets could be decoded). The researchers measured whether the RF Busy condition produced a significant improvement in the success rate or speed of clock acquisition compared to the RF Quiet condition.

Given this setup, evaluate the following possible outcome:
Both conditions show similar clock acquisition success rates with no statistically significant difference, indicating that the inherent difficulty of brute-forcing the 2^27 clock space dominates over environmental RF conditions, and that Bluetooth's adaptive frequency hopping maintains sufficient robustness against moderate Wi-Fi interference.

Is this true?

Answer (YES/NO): YES